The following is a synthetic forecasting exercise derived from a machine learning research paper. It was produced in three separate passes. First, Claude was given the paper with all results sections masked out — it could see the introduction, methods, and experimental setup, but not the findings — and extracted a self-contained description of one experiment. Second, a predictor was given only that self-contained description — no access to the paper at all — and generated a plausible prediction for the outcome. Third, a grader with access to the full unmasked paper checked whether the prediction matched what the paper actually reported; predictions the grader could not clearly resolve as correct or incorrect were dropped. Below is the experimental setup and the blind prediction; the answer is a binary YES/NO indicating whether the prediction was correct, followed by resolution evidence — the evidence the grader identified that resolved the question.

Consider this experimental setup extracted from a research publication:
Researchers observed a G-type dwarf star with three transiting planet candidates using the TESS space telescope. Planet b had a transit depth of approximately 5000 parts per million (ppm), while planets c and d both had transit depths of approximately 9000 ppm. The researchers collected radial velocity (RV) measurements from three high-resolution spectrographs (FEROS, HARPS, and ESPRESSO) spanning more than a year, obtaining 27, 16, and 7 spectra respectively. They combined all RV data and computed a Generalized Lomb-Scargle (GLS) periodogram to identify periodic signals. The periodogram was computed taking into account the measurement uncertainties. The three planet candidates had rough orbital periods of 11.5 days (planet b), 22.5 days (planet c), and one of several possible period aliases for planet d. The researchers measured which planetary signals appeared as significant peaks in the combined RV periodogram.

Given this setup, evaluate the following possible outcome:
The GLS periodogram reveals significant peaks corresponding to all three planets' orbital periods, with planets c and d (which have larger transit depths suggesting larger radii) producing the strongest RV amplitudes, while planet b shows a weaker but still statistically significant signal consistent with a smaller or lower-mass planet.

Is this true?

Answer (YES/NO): NO